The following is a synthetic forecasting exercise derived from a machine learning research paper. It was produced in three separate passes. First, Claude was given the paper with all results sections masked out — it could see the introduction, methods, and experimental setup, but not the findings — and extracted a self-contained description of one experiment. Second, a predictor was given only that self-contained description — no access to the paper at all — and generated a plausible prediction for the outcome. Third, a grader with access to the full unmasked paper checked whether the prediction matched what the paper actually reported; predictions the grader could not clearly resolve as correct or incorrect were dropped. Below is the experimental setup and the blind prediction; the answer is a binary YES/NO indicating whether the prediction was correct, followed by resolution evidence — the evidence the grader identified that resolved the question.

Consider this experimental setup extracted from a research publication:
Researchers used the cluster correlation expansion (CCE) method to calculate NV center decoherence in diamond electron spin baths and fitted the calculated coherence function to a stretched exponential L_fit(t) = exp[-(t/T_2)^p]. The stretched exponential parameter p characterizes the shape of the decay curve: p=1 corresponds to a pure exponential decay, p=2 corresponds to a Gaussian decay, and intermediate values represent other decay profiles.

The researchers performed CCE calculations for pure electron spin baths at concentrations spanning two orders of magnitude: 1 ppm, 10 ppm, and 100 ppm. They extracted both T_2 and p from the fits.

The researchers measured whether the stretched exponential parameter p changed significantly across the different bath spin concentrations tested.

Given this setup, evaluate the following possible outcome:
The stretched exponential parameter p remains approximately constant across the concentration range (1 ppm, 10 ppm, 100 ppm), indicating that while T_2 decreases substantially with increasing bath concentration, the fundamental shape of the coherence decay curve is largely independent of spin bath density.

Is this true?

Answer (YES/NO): YES